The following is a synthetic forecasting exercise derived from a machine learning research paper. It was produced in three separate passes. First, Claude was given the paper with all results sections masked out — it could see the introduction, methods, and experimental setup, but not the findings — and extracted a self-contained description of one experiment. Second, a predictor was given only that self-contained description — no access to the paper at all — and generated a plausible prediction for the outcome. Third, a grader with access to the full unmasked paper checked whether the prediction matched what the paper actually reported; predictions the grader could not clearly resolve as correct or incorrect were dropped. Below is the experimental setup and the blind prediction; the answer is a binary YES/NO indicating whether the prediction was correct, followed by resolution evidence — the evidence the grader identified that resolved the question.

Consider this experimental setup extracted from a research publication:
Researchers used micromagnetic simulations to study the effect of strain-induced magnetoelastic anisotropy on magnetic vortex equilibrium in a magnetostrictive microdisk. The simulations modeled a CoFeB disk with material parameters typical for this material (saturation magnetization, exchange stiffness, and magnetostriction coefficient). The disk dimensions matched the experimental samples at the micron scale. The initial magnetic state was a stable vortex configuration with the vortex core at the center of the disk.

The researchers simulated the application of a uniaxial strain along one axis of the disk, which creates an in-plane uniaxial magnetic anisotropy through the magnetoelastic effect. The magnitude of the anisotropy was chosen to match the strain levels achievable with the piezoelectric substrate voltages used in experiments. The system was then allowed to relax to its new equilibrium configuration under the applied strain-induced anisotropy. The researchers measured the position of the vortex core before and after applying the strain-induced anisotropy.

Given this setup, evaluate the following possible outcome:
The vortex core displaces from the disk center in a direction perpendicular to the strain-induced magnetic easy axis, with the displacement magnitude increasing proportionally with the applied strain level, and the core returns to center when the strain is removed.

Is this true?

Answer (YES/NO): NO